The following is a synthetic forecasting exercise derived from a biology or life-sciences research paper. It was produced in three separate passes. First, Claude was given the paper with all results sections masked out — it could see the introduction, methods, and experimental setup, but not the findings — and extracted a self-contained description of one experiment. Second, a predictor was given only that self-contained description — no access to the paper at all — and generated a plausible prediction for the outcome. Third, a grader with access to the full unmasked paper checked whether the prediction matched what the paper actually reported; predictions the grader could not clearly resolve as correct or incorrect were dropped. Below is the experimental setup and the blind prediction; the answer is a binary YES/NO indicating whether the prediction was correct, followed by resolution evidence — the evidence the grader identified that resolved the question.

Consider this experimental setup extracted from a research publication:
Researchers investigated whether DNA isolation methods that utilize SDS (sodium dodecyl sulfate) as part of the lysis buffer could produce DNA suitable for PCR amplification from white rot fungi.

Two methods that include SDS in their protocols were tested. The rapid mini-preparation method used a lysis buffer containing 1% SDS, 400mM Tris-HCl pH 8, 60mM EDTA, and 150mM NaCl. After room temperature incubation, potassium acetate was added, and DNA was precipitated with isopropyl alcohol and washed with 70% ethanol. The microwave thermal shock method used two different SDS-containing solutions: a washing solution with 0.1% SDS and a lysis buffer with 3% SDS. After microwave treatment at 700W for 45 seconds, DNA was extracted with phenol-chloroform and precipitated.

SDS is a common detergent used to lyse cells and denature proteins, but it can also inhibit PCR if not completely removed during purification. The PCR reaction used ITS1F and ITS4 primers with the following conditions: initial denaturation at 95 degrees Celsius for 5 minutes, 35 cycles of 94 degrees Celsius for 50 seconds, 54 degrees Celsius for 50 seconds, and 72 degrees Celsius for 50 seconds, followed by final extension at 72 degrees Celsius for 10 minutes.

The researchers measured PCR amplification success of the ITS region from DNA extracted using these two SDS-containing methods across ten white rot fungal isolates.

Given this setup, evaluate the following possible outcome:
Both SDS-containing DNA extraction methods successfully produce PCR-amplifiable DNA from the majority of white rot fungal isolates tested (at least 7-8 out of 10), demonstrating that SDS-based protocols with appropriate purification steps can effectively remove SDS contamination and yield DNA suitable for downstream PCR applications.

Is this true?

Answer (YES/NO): NO